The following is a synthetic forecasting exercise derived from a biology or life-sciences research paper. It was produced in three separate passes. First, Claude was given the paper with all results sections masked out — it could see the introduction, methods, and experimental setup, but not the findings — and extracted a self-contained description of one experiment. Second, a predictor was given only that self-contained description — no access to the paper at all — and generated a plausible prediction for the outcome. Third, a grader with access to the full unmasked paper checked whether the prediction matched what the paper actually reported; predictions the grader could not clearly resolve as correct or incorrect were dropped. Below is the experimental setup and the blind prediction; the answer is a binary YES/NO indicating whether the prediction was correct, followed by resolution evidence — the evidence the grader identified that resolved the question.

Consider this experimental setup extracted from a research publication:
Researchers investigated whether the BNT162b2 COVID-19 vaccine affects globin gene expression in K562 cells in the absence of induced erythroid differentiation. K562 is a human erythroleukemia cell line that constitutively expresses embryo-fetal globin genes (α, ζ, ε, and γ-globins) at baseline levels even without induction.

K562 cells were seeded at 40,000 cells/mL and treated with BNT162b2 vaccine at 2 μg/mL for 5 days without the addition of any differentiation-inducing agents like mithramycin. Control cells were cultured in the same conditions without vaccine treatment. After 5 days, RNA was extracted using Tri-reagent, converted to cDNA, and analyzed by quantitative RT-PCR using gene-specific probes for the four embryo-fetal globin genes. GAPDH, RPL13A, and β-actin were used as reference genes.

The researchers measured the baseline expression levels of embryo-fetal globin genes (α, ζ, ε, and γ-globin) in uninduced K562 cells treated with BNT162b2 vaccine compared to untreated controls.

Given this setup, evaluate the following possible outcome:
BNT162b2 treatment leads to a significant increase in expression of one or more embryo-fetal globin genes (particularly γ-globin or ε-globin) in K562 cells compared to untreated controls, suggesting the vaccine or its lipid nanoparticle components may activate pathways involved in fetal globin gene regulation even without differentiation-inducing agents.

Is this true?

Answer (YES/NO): NO